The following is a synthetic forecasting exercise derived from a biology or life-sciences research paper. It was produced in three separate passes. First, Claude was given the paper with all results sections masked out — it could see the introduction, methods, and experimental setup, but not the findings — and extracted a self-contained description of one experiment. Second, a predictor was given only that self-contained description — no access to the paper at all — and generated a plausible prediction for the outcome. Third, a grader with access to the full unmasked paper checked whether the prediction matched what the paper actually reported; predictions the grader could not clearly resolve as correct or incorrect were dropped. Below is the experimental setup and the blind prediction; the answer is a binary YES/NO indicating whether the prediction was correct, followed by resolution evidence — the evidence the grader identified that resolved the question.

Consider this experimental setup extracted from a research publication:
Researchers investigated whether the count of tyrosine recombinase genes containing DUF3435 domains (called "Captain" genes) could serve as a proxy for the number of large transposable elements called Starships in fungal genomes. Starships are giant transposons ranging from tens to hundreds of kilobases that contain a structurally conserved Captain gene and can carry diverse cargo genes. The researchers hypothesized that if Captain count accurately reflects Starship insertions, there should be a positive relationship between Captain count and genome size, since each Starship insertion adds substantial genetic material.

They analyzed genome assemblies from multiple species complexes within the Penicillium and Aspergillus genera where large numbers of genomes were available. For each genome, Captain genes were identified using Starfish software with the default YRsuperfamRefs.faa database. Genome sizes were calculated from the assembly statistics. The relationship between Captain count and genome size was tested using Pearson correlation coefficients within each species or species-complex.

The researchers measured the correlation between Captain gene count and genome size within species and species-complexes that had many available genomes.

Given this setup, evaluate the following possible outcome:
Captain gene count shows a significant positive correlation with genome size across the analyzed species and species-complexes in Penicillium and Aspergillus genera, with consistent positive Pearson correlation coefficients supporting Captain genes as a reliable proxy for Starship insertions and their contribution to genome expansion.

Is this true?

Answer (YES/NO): YES